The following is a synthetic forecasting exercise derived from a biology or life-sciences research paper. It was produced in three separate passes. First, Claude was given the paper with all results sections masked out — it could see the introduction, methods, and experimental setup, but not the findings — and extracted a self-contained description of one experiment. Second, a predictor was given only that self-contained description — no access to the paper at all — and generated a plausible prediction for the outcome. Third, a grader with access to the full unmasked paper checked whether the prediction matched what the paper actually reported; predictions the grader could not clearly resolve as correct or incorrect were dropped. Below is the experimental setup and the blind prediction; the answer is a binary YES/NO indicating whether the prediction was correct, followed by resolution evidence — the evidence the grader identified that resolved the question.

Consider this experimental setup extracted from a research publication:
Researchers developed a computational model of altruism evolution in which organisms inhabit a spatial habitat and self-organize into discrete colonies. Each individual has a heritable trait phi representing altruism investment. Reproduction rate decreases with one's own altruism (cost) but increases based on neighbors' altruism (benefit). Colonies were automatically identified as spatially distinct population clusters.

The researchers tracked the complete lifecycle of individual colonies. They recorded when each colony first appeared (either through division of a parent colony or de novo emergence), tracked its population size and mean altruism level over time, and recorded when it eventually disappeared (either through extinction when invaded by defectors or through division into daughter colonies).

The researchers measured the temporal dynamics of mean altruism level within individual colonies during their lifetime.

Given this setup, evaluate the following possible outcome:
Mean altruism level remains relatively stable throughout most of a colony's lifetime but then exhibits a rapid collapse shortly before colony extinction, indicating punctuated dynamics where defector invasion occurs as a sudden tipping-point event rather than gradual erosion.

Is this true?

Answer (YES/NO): NO